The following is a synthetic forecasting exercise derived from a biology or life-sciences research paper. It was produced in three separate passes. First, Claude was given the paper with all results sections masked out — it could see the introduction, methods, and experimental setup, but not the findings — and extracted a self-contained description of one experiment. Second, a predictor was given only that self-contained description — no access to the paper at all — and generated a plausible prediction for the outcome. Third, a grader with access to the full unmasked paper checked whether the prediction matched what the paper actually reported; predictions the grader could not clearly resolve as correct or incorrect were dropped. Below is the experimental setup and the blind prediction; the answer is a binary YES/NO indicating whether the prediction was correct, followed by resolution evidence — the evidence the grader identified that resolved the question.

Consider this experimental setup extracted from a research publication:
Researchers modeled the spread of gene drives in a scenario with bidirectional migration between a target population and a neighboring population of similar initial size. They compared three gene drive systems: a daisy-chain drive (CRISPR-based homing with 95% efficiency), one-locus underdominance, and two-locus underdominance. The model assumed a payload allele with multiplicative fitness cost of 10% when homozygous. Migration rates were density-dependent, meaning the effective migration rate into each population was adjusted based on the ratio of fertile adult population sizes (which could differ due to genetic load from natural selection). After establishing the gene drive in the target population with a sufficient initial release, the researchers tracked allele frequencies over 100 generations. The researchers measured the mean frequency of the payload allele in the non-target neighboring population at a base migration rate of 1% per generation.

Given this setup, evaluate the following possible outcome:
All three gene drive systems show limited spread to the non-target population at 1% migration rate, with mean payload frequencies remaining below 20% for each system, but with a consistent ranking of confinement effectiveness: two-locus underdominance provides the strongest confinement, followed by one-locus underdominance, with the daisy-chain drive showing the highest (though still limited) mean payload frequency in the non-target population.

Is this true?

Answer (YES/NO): NO